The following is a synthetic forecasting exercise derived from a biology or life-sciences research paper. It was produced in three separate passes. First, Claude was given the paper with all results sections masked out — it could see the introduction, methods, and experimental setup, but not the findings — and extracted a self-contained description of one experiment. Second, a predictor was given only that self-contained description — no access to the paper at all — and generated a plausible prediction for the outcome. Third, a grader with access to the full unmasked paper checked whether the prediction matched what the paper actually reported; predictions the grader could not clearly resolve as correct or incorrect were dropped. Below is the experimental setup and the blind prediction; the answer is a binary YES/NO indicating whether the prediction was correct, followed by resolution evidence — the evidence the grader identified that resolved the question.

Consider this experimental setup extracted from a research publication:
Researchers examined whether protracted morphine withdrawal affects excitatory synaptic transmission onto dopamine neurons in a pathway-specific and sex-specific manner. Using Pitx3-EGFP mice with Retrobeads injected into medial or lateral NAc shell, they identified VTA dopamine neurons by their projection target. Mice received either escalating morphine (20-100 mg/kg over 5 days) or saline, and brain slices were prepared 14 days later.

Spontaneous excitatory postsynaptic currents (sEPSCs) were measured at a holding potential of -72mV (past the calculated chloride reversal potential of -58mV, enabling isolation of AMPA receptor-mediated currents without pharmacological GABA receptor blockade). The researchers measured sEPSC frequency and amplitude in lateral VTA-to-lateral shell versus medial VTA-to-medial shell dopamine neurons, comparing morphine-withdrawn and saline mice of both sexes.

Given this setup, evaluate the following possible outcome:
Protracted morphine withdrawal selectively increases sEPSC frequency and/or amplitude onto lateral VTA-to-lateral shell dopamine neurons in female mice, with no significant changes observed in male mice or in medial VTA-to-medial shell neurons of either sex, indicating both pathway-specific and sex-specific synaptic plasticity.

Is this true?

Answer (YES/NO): NO